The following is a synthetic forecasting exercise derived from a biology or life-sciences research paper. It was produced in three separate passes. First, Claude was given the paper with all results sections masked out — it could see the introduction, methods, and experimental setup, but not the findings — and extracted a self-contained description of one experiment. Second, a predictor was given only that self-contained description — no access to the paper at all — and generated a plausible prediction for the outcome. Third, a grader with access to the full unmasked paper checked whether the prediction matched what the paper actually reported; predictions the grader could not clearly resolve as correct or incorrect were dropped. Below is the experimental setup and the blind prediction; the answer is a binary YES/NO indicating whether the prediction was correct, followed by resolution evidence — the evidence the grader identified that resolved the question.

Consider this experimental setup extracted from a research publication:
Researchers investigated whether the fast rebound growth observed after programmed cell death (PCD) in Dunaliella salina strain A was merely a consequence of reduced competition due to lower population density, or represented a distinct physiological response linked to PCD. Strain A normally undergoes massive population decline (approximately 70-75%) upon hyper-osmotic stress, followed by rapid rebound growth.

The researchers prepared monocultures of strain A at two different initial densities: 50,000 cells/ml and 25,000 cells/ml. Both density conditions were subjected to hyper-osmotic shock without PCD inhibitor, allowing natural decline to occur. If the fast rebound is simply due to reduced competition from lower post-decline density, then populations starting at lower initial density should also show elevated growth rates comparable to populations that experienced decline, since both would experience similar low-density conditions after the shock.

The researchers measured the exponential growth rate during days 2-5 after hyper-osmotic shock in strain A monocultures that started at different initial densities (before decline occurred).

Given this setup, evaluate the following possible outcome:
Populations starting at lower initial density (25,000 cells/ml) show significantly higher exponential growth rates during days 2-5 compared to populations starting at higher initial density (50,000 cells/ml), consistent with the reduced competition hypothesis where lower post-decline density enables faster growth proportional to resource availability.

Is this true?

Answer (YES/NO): NO